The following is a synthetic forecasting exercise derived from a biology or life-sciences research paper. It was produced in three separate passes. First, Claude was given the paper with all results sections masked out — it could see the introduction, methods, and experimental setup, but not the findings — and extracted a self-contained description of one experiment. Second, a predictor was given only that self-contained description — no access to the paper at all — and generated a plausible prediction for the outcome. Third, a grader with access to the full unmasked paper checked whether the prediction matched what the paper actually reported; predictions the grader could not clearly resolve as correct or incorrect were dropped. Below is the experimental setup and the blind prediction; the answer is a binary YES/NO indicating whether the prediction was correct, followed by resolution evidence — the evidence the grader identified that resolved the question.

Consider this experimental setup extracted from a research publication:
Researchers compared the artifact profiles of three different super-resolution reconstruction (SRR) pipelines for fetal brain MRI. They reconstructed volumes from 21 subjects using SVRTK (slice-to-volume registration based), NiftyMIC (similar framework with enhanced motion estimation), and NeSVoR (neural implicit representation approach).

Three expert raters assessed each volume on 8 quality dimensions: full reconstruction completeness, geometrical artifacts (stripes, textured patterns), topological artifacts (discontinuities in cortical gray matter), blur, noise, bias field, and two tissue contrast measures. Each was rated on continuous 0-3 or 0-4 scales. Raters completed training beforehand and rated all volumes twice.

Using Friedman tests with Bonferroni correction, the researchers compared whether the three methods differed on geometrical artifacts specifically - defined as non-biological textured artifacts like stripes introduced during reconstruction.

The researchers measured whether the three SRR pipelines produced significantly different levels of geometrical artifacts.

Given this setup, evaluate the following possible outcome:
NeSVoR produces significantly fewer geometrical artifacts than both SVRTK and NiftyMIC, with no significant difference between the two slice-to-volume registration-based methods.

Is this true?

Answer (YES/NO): NO